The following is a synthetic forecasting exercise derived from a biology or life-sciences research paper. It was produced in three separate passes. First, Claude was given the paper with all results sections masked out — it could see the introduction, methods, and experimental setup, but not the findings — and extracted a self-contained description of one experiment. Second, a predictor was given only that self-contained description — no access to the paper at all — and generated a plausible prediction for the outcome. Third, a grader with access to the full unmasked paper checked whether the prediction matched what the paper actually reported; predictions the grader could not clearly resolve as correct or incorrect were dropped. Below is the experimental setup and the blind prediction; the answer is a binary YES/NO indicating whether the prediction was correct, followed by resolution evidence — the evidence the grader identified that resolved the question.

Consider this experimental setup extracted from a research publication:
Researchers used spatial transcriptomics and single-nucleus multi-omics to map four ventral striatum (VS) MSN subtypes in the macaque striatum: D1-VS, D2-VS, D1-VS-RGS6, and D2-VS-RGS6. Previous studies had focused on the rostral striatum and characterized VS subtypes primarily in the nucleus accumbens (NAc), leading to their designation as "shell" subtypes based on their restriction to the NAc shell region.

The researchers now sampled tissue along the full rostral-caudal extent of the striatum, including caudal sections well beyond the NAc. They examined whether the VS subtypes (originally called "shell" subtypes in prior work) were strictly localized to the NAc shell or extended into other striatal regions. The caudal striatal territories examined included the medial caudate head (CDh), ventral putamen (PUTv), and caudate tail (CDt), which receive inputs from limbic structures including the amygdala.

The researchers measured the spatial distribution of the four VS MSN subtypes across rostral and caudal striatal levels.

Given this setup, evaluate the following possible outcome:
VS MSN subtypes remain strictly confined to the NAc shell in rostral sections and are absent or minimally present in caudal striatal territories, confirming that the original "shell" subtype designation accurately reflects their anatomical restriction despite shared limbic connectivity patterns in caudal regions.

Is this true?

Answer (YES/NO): NO